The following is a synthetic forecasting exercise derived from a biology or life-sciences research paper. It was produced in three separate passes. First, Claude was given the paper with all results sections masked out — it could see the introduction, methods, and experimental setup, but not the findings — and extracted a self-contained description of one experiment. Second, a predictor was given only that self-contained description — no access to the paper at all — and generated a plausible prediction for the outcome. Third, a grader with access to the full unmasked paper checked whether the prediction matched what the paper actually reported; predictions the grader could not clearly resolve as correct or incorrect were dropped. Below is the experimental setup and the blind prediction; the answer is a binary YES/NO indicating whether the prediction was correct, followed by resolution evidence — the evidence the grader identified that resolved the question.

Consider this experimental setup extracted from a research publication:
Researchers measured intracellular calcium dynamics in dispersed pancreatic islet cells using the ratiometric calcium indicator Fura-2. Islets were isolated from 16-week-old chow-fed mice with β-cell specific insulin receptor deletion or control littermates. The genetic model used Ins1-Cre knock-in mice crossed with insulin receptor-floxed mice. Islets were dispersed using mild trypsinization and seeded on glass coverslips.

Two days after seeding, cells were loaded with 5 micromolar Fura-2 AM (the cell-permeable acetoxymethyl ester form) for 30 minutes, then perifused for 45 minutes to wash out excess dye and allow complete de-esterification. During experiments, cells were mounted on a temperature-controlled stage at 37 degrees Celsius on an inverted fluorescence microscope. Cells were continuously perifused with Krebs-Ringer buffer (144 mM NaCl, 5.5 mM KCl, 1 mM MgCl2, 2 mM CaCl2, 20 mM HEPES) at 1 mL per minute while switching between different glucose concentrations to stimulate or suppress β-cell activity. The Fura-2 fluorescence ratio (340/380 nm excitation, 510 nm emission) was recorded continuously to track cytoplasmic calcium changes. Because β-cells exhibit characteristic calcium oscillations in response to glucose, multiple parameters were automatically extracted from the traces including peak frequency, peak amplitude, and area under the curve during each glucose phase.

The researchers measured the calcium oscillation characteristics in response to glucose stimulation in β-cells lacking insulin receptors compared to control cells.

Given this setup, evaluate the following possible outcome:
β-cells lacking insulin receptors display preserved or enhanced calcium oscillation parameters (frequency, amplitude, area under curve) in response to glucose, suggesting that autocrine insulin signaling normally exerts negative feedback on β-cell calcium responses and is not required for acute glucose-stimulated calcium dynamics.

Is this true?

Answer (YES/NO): YES